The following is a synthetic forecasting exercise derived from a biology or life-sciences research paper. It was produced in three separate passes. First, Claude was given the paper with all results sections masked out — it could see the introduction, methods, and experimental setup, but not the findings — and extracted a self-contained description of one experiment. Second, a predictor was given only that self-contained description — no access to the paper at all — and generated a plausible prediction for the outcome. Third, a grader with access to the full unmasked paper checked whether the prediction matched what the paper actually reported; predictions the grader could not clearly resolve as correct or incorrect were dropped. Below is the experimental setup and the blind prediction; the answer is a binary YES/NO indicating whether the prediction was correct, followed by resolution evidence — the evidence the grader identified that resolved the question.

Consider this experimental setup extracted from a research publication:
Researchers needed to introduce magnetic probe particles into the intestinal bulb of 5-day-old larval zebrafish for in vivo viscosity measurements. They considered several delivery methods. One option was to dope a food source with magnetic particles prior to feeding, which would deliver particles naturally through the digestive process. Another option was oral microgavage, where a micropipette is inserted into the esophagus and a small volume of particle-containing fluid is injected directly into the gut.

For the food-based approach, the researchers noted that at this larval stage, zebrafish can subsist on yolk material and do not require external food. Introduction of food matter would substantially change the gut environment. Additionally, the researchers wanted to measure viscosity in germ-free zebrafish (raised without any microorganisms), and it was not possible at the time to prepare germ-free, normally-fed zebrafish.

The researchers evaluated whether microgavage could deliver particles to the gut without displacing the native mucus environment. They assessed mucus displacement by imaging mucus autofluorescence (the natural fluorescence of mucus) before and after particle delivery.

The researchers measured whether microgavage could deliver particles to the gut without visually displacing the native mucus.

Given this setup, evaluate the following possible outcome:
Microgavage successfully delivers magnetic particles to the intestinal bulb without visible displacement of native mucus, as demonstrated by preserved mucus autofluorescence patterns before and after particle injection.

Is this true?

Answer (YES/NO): YES